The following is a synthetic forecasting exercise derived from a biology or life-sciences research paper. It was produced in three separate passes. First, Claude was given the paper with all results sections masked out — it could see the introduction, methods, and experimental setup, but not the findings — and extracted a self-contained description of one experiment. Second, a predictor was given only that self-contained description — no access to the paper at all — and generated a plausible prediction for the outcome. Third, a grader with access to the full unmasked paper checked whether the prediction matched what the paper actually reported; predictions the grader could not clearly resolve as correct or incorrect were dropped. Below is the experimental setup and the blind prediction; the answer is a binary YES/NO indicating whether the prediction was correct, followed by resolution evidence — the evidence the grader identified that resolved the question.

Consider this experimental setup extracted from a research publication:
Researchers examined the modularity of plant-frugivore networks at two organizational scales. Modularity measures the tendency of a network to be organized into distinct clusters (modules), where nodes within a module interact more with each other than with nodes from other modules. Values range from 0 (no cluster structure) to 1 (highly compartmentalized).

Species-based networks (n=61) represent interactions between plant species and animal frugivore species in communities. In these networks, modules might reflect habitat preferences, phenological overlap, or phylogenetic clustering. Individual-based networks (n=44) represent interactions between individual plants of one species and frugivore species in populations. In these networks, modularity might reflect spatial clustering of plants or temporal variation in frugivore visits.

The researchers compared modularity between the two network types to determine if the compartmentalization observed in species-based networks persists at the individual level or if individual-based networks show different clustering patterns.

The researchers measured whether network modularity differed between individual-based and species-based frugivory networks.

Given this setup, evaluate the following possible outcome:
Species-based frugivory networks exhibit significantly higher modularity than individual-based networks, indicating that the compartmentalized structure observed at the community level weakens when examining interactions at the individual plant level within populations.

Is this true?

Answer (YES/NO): NO